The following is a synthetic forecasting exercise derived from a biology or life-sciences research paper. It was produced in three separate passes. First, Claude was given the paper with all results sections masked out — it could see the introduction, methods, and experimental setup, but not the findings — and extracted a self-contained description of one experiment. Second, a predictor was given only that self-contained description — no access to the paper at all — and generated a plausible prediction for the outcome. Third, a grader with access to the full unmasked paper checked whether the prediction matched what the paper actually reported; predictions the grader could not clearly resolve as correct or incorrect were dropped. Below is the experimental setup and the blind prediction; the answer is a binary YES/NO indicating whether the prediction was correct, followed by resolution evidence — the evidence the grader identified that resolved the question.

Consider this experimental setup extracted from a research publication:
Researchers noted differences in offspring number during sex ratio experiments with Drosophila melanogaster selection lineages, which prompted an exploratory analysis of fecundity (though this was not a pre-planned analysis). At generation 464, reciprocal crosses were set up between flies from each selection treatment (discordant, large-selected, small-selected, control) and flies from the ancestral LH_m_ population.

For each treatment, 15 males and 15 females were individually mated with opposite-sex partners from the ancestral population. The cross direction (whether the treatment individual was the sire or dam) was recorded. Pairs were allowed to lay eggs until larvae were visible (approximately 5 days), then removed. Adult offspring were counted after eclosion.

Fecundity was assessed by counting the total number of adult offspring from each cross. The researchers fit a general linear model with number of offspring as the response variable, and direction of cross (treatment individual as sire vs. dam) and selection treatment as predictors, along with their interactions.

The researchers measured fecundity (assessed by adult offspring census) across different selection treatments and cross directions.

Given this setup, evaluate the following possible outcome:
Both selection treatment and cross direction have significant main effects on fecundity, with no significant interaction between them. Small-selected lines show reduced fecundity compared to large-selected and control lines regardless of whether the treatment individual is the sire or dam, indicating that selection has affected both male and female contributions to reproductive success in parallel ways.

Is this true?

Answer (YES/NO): NO